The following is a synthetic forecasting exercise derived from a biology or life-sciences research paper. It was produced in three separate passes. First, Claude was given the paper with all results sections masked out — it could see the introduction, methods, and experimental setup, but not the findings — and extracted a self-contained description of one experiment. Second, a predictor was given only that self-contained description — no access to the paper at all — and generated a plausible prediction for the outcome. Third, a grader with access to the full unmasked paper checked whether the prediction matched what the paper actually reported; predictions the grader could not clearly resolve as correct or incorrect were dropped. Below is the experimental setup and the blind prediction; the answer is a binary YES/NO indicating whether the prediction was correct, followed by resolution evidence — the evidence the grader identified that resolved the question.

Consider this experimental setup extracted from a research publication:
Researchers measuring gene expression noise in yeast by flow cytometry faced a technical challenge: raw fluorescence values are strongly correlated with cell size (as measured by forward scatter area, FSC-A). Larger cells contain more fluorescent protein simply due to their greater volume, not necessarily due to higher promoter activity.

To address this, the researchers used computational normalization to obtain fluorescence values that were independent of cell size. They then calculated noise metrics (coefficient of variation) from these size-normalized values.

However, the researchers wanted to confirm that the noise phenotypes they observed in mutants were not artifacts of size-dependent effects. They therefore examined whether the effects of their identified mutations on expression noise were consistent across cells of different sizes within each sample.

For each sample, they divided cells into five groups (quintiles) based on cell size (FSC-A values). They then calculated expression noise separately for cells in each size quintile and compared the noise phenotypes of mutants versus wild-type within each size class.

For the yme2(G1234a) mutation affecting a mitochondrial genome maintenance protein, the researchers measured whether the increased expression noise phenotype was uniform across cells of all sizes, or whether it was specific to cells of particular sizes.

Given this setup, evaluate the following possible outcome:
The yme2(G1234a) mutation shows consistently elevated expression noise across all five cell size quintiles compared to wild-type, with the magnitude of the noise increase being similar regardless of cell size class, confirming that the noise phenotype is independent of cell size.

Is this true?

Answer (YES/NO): NO